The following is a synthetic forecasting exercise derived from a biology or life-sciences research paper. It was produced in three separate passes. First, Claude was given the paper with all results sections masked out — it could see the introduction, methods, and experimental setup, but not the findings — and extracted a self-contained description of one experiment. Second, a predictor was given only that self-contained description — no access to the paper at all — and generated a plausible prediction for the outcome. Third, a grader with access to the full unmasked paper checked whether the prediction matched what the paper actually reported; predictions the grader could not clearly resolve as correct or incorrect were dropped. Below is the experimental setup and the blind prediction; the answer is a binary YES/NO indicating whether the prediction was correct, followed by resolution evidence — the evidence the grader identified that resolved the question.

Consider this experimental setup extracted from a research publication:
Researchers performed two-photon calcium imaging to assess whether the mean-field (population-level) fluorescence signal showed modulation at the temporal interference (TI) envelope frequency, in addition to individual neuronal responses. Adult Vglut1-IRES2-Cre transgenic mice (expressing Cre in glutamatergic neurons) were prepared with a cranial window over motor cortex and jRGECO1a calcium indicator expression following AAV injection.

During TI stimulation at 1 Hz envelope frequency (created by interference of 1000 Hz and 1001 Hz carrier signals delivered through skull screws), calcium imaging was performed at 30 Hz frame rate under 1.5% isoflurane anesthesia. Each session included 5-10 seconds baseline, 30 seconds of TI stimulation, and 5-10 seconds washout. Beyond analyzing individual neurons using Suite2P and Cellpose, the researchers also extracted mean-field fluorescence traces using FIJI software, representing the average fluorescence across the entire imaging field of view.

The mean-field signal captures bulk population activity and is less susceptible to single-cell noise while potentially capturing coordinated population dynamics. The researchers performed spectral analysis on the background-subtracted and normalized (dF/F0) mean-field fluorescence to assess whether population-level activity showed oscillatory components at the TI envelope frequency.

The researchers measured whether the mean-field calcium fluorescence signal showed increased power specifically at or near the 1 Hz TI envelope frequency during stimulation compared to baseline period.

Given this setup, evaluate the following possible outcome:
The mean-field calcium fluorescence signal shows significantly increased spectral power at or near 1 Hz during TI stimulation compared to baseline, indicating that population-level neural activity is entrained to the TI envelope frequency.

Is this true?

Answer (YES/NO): YES